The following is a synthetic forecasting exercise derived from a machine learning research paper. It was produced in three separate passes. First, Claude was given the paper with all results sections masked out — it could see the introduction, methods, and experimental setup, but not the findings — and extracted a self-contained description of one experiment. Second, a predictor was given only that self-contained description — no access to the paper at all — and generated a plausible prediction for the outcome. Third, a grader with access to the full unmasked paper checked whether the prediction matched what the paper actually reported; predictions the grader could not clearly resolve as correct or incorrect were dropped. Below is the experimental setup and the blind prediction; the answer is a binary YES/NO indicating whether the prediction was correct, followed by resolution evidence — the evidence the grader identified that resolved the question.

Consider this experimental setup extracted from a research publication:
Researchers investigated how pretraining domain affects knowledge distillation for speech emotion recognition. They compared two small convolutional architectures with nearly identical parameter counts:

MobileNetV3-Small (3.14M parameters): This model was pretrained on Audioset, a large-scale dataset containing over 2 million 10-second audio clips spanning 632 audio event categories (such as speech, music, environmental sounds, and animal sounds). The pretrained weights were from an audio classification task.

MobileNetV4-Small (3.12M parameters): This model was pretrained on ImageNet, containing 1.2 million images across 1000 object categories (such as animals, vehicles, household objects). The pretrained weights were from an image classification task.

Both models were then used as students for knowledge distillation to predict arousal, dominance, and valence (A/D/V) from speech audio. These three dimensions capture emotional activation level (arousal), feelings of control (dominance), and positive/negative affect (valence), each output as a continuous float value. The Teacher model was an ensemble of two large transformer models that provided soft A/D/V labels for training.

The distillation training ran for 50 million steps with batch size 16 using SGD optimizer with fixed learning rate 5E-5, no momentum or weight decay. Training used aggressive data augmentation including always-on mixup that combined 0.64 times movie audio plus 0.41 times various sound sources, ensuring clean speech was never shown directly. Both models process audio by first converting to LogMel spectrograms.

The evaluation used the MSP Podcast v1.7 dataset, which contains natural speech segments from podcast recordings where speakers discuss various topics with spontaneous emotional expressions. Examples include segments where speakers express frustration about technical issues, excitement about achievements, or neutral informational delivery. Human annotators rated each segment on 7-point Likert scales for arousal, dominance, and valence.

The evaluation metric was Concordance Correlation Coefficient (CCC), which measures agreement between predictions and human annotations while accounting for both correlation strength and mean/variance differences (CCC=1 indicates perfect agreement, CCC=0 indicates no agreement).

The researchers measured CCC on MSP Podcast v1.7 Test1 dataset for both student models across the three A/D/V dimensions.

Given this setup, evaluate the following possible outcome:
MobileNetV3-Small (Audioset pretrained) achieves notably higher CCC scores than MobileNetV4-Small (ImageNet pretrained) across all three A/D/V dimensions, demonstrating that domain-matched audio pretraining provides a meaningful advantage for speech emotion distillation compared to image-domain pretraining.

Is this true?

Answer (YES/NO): NO